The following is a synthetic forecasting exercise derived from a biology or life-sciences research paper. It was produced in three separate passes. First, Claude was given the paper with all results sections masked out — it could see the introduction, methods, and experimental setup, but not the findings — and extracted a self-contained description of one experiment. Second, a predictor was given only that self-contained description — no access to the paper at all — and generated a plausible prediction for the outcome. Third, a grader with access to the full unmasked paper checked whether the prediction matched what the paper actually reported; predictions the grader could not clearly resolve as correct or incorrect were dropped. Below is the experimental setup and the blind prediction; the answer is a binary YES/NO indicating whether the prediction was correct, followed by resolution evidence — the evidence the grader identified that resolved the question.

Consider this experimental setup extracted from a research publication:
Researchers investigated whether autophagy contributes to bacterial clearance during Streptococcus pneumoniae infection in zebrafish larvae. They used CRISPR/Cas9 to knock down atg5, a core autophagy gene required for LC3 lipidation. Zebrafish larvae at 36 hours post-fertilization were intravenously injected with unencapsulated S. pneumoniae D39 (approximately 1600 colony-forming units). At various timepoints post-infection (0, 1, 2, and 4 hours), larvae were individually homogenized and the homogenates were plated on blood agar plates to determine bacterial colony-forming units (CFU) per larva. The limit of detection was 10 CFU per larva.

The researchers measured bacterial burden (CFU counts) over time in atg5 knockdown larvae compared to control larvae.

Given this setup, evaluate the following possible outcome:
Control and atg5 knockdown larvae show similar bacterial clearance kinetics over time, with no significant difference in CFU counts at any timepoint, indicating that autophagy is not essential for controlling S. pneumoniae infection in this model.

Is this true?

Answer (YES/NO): NO